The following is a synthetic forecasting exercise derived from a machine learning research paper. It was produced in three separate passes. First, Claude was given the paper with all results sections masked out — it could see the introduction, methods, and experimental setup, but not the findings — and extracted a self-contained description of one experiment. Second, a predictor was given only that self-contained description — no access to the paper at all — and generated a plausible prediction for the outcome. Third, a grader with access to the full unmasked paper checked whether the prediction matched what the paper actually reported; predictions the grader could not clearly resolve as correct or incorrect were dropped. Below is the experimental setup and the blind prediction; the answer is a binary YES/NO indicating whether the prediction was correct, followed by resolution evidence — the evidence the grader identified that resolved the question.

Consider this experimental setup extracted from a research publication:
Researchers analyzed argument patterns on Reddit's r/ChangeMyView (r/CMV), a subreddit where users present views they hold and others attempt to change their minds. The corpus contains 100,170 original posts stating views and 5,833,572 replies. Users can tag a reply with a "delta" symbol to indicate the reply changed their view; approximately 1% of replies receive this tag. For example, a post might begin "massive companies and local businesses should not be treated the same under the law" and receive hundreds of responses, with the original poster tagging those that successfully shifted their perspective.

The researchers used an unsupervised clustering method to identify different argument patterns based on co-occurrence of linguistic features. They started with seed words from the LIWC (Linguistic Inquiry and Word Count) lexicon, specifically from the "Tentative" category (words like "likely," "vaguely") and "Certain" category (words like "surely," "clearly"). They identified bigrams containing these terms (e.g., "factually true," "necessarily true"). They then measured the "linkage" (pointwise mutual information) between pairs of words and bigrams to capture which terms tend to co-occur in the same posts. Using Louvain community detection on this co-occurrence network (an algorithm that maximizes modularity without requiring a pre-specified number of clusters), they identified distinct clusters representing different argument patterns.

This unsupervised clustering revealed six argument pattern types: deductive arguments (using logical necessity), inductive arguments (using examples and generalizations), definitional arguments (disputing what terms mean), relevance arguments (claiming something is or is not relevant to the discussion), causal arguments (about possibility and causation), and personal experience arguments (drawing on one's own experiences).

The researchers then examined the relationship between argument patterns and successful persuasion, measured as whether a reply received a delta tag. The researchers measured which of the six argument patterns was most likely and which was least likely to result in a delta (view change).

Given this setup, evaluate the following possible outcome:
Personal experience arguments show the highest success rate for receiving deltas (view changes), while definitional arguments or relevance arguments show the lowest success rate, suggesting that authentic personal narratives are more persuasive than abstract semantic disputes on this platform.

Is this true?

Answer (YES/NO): NO